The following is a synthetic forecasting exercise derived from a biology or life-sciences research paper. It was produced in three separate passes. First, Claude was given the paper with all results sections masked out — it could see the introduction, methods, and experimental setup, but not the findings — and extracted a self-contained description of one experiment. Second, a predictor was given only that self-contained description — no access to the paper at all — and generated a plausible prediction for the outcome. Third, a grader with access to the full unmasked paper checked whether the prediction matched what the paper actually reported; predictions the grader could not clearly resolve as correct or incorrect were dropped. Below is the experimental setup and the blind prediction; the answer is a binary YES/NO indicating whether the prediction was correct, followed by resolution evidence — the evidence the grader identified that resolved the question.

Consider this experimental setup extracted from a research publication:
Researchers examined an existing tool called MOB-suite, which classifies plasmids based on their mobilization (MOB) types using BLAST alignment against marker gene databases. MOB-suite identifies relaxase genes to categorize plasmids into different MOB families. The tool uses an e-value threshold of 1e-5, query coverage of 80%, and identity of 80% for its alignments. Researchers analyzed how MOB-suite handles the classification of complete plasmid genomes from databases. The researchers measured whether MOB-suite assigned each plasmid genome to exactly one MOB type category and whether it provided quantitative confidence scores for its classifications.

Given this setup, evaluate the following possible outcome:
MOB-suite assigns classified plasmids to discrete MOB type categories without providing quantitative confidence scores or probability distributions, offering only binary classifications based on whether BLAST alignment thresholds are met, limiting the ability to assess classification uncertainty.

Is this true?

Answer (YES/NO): YES